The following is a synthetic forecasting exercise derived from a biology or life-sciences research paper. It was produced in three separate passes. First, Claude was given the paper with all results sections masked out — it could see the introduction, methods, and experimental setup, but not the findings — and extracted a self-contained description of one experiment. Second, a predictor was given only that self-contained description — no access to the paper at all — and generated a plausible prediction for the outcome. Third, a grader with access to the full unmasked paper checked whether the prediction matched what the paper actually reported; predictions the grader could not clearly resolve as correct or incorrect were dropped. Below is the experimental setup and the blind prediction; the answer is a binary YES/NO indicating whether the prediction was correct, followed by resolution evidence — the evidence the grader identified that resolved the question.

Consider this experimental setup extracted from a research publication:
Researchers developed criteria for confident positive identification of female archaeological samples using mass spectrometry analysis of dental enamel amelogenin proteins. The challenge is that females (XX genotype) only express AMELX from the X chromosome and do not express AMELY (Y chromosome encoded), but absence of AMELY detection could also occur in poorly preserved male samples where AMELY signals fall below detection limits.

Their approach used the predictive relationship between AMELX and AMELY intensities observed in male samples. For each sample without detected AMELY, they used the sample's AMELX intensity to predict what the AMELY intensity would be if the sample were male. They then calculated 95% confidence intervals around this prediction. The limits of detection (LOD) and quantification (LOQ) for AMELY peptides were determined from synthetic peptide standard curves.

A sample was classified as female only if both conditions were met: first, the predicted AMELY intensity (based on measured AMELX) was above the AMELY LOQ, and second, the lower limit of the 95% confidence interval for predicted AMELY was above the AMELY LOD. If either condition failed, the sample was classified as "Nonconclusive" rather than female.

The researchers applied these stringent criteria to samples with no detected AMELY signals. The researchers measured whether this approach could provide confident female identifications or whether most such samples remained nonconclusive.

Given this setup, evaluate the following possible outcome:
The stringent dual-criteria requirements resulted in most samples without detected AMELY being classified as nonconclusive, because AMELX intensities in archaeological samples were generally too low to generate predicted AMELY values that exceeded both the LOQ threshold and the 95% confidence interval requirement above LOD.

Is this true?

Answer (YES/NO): NO